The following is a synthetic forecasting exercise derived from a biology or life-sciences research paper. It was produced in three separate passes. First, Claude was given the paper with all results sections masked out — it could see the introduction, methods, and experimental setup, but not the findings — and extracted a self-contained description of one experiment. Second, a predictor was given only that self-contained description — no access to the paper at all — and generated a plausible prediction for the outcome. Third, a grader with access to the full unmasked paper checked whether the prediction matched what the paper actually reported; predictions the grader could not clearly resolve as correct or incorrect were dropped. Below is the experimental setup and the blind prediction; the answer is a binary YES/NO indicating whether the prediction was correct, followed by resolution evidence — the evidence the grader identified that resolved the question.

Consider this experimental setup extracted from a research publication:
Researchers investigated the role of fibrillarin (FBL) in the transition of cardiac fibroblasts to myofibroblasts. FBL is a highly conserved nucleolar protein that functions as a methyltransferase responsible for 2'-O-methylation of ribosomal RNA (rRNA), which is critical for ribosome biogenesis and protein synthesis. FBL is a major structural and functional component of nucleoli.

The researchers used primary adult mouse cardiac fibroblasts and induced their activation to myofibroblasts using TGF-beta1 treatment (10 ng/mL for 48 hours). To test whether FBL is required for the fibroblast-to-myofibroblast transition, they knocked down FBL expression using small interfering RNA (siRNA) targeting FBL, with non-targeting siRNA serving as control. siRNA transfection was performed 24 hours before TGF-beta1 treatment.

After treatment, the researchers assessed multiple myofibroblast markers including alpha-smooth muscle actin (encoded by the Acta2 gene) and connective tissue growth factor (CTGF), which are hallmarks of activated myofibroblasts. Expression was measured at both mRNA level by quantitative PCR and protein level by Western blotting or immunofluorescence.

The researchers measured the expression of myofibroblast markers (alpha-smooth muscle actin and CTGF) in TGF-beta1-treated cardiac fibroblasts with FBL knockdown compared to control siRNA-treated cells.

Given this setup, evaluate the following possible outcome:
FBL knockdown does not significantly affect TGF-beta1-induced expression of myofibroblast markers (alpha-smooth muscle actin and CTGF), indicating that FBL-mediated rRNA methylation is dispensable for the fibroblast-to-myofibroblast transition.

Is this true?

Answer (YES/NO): NO